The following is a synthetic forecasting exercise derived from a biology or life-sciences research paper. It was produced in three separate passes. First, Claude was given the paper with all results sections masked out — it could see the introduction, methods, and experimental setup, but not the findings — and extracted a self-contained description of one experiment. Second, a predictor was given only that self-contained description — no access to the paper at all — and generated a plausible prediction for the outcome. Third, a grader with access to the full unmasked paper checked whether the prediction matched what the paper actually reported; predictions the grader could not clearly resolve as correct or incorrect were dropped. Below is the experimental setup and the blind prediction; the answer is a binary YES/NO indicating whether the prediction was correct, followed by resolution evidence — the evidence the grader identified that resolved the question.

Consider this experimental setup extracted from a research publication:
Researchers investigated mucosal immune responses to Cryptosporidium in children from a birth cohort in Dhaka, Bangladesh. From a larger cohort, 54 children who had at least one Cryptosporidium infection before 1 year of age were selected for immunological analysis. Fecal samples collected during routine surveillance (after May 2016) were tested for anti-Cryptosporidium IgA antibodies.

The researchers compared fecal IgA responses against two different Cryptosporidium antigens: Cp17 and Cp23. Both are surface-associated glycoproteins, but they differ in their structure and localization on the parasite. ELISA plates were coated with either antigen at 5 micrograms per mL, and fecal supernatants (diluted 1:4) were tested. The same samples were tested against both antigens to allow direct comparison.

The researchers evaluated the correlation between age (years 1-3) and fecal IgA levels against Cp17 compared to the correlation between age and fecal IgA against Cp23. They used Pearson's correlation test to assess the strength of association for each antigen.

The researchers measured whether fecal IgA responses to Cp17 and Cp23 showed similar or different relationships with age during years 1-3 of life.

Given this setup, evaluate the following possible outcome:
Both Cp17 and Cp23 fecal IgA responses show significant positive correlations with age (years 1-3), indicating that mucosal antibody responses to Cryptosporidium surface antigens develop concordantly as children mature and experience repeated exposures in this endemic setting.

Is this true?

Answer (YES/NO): NO